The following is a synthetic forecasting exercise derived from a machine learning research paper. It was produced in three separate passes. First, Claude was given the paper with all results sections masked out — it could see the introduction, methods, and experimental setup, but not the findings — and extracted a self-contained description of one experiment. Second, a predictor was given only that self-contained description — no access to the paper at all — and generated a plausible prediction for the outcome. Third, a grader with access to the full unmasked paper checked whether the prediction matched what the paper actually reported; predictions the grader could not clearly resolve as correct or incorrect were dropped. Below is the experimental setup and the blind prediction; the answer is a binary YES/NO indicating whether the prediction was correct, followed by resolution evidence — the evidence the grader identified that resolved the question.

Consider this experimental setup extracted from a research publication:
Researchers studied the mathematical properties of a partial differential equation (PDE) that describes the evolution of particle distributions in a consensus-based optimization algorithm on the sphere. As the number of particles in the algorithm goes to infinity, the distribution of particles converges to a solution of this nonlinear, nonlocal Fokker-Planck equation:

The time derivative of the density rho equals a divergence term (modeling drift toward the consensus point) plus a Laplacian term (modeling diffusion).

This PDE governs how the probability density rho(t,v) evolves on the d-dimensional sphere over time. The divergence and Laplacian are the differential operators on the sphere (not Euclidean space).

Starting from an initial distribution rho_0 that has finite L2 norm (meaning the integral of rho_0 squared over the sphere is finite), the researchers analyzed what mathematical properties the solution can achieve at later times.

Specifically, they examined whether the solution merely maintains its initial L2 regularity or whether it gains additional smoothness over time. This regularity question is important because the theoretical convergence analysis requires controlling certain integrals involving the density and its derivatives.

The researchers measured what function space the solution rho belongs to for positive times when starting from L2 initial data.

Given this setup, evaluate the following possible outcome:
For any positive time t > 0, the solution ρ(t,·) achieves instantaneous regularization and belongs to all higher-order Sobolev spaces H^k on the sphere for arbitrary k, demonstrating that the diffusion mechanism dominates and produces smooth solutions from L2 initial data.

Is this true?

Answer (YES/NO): NO